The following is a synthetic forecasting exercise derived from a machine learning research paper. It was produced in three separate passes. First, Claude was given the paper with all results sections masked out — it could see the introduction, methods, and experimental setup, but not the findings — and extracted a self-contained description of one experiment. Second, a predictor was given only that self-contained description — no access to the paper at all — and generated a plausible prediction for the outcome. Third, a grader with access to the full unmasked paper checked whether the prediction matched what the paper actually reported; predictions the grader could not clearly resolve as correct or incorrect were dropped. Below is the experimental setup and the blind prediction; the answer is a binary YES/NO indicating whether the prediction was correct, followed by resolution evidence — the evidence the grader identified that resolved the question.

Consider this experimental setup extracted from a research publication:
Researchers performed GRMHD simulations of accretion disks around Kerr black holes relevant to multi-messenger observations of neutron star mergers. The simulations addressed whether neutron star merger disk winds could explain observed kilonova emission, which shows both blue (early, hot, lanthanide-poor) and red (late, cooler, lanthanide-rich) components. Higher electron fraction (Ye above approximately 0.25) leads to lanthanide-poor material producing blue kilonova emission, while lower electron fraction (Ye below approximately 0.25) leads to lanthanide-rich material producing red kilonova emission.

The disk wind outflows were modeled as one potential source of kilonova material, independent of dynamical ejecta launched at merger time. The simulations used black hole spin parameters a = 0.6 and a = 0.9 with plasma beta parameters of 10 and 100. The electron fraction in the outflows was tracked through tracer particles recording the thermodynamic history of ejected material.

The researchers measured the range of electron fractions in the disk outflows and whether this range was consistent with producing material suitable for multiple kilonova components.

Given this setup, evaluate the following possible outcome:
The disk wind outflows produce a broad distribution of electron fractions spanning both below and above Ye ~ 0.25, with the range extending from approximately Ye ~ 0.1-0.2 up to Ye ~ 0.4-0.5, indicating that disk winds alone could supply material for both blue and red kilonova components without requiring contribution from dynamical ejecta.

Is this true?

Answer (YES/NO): YES